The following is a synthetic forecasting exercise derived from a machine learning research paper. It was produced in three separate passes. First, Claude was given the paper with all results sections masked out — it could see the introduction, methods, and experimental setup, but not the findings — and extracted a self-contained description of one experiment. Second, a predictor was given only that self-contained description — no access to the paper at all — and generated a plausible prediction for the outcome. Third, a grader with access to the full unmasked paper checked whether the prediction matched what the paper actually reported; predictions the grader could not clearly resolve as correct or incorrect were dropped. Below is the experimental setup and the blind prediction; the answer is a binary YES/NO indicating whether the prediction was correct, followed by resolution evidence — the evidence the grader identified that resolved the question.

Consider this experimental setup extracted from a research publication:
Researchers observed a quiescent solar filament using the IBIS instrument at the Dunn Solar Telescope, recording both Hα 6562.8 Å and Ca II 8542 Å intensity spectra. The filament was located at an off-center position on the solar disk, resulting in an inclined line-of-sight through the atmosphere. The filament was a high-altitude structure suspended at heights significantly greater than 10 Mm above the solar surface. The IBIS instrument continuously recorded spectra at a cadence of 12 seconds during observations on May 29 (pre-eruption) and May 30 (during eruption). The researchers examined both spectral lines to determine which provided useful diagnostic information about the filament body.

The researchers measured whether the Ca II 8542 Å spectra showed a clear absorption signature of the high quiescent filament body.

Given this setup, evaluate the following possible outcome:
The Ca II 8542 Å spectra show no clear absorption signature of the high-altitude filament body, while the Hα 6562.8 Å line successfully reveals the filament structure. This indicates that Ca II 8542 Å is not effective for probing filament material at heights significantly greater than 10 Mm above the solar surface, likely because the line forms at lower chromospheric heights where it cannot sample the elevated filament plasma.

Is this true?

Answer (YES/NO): YES